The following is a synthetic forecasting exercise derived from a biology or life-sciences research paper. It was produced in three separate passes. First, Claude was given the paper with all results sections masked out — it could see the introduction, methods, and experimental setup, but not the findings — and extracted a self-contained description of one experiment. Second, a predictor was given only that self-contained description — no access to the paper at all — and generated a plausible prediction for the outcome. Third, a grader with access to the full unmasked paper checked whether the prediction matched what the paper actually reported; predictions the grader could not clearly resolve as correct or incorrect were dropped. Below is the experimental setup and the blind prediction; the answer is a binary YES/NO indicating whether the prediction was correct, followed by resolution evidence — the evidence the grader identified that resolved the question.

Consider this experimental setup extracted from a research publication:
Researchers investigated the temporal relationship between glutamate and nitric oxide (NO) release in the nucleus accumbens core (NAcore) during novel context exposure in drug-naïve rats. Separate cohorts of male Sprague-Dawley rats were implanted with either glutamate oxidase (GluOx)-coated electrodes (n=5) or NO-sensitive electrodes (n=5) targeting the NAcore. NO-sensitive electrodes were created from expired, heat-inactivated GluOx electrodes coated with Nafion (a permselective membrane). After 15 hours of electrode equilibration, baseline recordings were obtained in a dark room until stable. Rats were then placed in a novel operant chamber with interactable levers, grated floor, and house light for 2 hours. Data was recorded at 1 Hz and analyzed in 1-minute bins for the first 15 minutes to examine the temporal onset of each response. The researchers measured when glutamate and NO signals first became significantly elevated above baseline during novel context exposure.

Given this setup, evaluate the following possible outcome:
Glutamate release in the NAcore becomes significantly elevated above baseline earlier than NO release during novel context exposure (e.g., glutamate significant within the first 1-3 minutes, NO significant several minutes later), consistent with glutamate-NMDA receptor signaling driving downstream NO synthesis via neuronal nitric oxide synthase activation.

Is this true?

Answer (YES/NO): NO